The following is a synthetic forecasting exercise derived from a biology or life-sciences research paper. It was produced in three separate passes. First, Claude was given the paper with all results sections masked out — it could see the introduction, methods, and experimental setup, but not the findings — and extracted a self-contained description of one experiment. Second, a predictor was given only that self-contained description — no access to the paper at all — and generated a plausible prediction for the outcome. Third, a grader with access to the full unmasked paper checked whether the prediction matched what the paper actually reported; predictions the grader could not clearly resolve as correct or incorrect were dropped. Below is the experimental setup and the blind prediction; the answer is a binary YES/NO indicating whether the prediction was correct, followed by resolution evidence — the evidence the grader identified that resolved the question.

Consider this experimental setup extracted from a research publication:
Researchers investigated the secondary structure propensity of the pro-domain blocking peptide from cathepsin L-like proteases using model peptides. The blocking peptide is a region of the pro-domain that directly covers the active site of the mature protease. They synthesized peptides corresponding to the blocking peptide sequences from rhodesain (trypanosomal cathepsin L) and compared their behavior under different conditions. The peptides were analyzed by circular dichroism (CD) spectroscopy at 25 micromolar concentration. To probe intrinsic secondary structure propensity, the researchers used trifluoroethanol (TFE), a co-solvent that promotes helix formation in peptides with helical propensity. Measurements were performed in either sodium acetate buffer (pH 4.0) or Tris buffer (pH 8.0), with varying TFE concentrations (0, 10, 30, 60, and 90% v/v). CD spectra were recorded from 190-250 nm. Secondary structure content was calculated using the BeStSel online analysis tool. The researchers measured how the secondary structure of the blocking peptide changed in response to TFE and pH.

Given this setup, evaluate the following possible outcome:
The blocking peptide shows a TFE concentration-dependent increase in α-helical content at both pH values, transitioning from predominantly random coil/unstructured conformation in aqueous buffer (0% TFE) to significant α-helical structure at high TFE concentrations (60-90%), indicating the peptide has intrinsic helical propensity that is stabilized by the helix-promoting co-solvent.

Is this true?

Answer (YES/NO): NO